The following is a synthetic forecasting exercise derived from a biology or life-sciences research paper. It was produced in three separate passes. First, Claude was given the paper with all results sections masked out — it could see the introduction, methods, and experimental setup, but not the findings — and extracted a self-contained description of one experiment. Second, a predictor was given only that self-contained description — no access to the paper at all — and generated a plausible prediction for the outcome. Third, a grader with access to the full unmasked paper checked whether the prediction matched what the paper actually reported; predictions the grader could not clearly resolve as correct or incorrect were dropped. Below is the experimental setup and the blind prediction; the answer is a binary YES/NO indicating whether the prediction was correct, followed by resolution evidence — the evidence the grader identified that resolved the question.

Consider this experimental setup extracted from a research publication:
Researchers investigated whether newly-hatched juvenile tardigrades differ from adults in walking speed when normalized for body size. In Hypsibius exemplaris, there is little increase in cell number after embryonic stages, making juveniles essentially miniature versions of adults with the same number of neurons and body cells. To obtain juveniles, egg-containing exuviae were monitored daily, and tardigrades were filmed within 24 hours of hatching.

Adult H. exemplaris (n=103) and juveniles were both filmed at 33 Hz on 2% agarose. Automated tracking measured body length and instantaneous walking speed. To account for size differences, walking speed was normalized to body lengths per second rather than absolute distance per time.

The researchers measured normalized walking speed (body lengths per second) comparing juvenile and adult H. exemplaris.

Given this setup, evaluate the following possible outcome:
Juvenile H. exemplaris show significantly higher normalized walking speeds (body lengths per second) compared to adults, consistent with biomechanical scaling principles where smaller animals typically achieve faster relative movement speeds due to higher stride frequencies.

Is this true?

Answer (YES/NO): NO